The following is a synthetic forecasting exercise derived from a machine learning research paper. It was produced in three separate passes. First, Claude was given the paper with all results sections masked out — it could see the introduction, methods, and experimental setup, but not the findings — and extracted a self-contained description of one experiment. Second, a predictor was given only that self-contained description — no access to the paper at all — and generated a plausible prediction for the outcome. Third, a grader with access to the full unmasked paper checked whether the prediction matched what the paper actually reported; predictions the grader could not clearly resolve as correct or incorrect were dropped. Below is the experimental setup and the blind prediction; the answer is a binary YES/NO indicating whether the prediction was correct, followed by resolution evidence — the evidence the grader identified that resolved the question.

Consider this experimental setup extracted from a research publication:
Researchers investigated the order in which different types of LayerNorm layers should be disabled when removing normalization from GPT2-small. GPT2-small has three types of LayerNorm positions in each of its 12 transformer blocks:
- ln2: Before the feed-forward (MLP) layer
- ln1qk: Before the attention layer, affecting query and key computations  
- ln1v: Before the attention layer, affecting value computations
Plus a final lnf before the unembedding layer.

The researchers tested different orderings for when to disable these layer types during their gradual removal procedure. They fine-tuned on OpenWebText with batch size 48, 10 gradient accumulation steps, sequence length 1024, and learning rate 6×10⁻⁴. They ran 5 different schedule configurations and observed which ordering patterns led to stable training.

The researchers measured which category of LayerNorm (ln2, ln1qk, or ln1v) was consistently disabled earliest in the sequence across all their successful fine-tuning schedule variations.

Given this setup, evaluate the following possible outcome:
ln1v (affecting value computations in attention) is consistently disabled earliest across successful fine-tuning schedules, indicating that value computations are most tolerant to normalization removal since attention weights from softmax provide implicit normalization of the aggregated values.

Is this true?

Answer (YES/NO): NO